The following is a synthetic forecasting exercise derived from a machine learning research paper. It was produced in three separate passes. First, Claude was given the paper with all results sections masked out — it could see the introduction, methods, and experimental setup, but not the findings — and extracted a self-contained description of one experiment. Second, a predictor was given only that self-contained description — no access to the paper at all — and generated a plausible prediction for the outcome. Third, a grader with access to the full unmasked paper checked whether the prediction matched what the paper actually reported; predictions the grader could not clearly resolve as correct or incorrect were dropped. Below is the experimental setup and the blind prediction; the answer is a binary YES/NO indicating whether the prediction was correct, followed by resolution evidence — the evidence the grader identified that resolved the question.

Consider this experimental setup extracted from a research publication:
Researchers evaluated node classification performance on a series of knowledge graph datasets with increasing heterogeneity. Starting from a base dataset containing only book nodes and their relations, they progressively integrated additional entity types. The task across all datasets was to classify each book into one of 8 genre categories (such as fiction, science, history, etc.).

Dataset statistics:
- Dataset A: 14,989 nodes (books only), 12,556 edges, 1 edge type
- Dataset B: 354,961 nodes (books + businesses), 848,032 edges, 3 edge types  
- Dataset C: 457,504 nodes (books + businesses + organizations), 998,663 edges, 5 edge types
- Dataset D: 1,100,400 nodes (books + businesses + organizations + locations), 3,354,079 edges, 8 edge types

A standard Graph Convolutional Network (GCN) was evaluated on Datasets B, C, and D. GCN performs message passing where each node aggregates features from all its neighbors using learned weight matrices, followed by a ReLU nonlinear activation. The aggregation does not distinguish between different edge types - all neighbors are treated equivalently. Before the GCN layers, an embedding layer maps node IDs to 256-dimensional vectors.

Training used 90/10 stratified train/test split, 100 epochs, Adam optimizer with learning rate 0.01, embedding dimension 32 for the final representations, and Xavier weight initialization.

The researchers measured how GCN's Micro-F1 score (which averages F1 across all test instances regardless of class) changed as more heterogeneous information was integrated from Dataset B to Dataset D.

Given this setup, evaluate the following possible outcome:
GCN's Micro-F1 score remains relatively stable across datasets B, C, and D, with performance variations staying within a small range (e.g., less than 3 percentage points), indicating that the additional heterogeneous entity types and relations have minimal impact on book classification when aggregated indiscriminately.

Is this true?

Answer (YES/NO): NO